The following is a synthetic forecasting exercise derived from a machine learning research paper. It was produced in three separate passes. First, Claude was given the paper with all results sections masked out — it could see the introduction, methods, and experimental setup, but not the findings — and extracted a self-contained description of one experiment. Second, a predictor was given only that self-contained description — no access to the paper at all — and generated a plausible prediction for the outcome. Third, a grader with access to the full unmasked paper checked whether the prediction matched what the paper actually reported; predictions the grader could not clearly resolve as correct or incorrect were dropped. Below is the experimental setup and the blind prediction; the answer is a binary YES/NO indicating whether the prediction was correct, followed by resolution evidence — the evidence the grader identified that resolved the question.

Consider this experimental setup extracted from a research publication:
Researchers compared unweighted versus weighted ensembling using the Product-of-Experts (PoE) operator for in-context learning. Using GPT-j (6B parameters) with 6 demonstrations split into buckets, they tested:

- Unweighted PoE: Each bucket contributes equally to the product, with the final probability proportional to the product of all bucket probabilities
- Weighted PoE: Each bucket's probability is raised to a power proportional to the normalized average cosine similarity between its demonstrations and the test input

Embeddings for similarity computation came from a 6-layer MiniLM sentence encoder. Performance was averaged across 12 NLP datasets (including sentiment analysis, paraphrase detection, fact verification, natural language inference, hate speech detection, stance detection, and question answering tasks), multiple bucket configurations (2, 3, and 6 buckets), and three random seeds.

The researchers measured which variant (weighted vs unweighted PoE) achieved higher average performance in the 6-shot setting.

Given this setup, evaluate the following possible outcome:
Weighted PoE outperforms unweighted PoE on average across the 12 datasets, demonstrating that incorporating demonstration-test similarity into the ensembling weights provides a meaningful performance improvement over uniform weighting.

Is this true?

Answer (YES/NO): YES